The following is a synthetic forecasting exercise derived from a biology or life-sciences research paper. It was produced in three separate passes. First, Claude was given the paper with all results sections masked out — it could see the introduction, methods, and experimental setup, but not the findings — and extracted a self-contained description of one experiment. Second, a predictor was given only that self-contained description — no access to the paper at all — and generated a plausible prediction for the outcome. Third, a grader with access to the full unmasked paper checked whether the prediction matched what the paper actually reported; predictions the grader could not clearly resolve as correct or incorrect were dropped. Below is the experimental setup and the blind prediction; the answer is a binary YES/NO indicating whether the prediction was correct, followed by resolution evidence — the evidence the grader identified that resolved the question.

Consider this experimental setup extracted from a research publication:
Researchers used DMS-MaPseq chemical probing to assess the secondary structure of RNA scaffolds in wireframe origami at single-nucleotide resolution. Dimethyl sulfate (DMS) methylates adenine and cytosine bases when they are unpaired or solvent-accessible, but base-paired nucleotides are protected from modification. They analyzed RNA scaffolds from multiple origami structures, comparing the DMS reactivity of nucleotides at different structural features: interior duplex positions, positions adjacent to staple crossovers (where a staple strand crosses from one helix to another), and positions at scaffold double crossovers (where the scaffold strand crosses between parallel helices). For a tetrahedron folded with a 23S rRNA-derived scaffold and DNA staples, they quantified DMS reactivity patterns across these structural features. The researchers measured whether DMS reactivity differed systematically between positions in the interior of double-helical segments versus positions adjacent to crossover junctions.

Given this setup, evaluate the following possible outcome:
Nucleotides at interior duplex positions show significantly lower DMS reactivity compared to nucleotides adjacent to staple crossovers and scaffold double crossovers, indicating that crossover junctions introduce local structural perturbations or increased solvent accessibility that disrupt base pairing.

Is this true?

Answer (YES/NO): YES